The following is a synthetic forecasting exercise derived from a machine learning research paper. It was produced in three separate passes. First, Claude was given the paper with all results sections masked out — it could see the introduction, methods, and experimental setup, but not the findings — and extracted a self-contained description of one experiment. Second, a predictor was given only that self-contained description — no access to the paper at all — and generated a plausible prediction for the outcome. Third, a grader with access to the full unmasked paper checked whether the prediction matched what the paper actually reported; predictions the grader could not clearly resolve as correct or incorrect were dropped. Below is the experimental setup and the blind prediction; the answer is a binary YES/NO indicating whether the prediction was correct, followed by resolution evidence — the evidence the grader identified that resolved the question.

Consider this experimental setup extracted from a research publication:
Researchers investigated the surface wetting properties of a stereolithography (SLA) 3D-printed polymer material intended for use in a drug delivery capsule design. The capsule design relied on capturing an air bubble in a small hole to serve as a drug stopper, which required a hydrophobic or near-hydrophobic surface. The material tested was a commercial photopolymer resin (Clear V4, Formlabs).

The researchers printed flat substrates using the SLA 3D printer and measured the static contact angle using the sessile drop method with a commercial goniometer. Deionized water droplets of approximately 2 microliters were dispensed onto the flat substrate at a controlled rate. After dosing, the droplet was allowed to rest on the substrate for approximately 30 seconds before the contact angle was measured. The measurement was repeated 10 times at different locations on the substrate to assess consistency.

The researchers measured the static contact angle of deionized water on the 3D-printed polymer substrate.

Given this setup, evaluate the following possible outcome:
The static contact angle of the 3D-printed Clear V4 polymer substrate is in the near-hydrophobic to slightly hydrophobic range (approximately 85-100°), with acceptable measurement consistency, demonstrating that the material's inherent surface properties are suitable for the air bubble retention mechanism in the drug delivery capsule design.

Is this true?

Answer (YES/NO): NO